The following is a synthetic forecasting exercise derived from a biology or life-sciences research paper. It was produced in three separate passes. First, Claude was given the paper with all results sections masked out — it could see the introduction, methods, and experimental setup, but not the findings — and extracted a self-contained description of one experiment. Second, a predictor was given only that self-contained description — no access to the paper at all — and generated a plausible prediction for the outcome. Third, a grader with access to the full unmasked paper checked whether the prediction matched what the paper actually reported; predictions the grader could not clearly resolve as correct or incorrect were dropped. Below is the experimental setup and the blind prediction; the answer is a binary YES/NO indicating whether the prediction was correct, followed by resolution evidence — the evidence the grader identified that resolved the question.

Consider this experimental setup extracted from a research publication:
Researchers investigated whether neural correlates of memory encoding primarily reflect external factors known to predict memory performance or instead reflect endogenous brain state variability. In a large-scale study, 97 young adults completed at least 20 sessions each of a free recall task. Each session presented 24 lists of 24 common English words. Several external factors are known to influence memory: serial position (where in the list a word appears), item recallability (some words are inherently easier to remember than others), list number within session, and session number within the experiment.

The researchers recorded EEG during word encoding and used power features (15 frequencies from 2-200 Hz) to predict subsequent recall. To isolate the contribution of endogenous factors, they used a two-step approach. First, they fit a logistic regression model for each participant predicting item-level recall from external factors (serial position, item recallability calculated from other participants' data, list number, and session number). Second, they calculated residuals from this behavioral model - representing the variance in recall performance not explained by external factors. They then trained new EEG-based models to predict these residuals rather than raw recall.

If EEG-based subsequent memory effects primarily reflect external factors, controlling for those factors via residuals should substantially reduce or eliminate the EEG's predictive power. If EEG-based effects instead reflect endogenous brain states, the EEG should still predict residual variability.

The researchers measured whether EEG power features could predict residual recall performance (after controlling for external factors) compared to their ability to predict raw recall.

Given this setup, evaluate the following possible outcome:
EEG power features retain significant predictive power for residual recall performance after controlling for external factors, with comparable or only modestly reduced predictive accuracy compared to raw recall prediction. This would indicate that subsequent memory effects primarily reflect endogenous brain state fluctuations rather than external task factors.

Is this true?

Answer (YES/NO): YES